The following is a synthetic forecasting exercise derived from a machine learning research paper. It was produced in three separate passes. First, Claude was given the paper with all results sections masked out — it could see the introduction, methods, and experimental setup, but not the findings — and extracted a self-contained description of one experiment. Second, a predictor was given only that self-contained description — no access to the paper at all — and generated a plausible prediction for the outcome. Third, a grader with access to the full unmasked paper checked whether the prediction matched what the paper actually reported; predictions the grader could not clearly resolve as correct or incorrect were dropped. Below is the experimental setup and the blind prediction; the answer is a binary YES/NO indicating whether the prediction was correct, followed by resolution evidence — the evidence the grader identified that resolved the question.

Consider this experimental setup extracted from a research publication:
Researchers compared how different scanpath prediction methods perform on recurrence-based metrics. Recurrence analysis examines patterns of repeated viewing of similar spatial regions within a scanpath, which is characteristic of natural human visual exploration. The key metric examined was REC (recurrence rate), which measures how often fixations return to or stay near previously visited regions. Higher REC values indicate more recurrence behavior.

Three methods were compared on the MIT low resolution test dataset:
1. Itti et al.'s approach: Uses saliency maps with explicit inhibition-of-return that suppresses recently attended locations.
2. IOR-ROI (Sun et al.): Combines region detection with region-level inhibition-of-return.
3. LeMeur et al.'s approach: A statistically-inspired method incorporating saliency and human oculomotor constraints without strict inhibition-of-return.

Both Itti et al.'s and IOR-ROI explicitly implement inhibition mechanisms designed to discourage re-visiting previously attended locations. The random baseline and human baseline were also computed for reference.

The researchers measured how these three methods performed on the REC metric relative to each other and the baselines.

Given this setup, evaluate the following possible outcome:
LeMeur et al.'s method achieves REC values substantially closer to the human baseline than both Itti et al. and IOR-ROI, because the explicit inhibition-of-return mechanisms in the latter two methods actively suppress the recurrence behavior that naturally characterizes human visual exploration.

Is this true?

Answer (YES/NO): YES